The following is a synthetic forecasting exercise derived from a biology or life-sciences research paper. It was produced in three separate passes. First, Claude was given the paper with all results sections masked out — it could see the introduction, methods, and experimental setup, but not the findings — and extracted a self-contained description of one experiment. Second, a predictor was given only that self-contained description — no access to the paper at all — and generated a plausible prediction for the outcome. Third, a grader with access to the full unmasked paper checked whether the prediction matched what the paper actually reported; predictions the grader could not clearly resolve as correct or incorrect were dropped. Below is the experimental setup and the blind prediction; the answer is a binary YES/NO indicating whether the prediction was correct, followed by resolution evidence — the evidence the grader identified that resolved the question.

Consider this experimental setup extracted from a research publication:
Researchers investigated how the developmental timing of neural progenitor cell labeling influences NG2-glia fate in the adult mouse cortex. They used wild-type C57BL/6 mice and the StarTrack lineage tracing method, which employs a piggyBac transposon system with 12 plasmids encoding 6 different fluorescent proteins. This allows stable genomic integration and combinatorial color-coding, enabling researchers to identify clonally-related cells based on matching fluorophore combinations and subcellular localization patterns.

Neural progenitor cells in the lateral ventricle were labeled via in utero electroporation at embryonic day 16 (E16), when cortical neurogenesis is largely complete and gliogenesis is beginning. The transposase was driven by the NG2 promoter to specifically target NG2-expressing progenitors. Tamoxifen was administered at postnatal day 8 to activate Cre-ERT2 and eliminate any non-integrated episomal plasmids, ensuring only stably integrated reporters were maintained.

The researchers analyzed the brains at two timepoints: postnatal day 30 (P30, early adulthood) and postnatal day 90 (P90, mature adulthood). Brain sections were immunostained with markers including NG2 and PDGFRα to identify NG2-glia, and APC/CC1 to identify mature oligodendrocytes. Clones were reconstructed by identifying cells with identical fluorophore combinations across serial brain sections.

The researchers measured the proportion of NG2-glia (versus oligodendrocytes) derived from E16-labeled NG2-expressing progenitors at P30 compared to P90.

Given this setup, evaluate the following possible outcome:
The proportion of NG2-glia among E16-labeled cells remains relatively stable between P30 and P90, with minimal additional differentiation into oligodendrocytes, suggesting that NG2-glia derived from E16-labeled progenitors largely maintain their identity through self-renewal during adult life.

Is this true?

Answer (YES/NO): NO